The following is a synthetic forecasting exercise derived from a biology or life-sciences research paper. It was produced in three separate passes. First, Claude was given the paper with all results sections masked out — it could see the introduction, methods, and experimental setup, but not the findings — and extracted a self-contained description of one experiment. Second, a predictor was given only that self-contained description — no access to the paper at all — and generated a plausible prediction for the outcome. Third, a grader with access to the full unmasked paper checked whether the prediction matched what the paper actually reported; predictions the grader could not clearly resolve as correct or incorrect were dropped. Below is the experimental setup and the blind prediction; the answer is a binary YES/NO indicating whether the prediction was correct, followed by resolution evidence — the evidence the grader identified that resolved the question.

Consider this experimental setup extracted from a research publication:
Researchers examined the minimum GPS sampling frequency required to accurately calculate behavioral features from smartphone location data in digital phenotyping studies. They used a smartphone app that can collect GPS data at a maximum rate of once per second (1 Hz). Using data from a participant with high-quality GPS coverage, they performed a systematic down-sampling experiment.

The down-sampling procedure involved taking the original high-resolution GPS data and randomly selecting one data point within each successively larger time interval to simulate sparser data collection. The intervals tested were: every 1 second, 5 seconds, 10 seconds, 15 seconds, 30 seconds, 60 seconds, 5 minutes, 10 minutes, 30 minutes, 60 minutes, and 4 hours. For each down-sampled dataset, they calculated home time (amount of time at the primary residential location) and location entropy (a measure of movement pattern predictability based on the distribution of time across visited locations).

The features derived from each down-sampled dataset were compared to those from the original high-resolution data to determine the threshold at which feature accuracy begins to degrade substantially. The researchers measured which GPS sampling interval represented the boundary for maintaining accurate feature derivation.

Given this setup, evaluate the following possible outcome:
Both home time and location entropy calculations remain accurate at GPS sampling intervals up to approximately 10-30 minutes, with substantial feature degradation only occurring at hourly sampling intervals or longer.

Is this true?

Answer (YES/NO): NO